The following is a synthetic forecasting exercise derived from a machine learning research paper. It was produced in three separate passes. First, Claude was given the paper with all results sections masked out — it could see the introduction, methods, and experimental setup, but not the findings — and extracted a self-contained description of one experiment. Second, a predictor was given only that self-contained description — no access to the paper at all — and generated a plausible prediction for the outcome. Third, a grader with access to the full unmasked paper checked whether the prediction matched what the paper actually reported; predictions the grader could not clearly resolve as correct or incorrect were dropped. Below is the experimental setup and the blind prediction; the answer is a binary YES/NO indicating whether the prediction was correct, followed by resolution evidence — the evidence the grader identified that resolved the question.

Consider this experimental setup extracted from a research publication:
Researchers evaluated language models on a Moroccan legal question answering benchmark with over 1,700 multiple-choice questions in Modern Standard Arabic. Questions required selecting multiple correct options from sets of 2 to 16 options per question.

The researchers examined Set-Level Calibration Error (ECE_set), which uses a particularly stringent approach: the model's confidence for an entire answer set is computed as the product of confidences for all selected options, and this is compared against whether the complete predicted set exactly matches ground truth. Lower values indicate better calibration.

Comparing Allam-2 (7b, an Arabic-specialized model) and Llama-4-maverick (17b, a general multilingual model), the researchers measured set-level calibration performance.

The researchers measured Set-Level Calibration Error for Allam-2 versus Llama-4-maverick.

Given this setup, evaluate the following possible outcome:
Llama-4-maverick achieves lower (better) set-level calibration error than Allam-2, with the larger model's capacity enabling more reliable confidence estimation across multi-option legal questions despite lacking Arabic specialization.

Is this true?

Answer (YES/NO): YES